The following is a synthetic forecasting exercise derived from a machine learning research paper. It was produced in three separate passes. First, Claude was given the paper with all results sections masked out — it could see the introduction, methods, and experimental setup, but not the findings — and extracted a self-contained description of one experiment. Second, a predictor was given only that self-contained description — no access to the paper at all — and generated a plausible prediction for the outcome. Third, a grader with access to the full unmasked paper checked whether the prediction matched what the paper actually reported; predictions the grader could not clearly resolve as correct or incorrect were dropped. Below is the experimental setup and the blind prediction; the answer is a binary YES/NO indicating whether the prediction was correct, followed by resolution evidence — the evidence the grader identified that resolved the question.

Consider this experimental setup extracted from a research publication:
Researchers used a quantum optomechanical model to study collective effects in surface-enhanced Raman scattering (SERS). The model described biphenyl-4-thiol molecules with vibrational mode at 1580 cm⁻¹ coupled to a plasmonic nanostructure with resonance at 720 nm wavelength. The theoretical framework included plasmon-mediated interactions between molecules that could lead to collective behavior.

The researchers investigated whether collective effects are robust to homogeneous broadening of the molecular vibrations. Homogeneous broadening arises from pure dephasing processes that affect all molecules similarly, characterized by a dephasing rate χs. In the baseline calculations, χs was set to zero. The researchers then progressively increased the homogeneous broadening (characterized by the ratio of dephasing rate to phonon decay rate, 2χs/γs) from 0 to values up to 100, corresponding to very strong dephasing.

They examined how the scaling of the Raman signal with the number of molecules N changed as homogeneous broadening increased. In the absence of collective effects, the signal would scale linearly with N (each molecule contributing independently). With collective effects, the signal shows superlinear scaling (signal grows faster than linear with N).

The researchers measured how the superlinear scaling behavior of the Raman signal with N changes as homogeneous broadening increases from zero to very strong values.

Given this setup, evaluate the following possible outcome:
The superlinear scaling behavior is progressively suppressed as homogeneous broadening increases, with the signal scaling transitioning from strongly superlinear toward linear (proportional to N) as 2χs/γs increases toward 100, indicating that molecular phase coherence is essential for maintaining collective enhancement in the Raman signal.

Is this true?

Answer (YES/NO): NO